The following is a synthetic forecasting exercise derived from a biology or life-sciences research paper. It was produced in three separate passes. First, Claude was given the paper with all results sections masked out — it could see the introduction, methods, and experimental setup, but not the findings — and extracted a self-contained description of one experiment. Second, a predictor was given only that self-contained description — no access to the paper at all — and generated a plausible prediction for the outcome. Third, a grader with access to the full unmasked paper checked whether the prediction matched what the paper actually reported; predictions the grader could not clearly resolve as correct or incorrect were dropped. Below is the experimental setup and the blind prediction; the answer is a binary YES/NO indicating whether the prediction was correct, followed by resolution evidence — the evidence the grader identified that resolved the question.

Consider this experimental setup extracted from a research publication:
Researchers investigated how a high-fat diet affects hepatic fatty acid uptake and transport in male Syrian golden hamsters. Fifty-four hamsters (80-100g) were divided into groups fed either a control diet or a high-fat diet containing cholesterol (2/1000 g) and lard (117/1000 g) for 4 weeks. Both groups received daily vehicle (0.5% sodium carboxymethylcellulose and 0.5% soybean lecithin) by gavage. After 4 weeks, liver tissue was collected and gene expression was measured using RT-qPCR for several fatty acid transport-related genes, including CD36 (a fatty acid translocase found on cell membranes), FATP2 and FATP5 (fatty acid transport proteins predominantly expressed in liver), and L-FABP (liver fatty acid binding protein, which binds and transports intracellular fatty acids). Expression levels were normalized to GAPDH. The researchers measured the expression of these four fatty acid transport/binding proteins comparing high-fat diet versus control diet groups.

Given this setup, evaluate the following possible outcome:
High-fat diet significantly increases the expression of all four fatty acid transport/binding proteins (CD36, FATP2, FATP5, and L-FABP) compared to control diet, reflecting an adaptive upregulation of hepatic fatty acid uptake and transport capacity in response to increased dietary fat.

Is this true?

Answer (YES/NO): NO